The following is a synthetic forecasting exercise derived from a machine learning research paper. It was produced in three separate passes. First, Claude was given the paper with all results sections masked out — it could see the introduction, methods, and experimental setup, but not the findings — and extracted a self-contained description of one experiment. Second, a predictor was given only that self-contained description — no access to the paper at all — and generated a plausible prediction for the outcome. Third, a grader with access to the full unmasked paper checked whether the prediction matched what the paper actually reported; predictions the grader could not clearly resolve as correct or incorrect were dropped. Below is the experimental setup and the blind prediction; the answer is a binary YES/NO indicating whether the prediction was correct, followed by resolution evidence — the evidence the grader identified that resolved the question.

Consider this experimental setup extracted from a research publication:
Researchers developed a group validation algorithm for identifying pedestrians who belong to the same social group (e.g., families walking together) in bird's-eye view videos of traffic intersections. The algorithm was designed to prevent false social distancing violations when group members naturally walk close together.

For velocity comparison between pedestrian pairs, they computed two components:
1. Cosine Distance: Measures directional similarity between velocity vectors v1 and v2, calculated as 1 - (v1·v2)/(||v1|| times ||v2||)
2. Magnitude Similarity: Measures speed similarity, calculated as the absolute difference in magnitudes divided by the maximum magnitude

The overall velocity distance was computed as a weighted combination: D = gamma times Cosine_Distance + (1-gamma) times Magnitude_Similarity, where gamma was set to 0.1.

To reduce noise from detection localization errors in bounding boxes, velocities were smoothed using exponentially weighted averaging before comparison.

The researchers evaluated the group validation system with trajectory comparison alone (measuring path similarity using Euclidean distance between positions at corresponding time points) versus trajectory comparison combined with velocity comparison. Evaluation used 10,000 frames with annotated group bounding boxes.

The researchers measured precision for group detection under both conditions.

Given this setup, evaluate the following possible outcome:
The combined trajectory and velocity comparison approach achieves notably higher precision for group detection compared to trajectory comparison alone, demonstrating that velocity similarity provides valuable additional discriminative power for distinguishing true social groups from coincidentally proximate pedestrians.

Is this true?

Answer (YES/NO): NO